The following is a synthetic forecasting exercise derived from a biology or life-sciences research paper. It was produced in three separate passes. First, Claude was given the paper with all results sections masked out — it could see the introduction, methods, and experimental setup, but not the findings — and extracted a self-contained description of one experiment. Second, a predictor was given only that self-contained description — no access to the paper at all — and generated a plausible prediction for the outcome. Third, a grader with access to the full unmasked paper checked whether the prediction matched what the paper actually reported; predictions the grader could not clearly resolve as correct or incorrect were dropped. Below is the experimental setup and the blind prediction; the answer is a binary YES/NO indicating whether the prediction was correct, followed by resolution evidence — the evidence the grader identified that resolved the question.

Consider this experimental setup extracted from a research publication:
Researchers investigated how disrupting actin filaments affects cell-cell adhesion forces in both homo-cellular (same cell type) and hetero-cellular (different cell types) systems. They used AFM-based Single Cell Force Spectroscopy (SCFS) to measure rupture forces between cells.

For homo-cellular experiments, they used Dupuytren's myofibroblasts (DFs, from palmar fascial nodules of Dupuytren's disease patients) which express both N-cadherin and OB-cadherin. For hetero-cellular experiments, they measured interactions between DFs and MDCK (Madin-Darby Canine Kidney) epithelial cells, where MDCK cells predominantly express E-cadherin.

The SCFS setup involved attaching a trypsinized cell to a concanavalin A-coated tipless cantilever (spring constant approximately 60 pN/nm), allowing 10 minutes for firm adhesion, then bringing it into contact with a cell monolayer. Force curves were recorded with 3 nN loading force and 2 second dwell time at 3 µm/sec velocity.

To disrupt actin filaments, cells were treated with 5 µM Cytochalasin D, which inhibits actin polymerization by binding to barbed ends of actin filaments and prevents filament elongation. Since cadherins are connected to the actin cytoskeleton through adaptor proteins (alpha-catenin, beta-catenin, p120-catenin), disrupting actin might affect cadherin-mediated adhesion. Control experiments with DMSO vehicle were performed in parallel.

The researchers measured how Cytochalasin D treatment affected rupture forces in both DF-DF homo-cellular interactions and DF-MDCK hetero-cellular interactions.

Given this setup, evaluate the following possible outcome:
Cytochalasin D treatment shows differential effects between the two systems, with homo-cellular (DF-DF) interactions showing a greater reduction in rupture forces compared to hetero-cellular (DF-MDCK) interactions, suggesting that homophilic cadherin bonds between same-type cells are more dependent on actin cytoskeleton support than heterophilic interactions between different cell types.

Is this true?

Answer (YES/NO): NO